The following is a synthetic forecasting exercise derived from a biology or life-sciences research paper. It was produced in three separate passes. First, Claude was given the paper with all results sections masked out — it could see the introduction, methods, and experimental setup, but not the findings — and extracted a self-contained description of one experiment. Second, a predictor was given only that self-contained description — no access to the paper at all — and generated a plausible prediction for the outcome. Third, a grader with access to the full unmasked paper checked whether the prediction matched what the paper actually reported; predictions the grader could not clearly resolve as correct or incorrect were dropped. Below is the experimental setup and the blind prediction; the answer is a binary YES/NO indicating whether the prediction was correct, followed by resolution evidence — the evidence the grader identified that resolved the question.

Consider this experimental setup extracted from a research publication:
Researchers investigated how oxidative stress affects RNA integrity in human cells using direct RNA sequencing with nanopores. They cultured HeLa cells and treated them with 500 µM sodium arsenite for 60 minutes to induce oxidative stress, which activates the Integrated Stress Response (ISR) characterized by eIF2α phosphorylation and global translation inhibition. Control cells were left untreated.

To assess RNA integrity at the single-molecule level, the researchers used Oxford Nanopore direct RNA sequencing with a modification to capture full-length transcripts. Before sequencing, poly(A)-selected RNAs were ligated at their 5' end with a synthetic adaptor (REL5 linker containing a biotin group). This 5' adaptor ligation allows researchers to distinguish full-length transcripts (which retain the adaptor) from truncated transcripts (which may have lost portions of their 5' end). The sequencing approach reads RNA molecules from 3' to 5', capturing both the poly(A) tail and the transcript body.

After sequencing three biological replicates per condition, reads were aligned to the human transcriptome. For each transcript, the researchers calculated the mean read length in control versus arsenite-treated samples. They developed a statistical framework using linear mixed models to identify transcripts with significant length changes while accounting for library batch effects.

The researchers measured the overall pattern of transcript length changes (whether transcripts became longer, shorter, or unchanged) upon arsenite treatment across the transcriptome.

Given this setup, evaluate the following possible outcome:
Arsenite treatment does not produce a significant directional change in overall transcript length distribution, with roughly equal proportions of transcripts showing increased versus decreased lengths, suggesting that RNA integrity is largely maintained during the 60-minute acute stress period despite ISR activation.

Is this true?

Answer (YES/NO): NO